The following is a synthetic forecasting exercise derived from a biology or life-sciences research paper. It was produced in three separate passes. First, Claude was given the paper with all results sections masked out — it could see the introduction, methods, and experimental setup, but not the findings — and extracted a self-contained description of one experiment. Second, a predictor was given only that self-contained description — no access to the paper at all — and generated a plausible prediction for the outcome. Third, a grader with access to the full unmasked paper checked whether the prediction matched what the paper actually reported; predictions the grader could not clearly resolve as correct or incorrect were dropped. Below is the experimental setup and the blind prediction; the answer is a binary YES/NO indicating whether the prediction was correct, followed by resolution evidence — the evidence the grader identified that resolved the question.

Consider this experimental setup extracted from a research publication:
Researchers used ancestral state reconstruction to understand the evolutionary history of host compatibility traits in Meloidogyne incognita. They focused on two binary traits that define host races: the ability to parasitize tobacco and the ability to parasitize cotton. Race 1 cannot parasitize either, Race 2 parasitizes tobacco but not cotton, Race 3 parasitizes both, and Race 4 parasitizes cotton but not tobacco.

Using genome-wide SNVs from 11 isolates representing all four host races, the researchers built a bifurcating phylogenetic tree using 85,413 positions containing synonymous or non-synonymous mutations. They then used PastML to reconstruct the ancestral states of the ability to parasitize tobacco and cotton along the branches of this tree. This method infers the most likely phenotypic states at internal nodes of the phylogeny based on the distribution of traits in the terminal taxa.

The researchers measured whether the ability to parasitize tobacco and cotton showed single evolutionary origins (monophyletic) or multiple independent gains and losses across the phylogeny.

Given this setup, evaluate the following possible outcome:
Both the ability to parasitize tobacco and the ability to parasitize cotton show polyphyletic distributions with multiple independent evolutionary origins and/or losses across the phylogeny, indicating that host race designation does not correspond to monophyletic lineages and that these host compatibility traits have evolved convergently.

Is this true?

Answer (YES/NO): YES